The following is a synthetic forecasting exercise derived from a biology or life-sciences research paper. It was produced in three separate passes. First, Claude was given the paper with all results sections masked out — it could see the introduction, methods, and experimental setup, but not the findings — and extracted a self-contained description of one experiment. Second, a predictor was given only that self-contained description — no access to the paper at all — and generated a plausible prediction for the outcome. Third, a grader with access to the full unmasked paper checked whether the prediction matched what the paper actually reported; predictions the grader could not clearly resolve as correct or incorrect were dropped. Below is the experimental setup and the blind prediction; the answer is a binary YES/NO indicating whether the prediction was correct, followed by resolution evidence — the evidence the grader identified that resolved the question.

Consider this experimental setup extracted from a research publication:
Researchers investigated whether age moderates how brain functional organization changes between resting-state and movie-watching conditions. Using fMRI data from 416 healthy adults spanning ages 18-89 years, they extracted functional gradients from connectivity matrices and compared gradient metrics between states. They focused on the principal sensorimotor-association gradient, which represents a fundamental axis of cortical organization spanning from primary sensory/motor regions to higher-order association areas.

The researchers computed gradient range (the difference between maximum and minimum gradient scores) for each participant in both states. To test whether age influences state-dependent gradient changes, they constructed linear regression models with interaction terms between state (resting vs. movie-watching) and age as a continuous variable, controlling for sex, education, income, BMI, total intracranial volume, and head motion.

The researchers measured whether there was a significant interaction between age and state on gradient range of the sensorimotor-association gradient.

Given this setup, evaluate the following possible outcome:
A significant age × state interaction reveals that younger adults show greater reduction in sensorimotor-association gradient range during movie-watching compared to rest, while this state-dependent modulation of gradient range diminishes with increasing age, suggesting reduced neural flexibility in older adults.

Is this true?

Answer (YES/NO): NO